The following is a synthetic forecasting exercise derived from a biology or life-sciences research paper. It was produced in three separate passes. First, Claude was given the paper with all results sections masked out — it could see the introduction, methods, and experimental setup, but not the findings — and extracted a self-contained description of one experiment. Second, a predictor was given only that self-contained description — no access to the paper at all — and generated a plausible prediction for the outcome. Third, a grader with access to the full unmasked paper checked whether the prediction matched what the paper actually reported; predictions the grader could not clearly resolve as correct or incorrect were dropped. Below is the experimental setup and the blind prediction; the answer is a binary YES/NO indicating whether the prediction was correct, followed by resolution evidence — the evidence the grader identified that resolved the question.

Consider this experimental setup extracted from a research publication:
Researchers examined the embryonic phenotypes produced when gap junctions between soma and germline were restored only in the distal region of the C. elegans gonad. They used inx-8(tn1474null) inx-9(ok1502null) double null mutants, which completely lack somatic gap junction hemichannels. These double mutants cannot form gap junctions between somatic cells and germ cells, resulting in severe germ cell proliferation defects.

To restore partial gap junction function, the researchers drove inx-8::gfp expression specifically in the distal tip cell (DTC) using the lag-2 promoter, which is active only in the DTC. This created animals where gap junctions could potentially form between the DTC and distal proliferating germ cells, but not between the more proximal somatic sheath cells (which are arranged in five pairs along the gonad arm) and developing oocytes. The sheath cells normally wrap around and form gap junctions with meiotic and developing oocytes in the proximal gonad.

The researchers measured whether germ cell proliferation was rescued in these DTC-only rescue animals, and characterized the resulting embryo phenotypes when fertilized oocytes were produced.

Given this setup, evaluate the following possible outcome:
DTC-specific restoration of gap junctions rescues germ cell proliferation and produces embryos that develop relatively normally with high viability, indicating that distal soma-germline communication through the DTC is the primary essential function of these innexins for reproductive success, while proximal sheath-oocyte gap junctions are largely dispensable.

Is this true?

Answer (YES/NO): NO